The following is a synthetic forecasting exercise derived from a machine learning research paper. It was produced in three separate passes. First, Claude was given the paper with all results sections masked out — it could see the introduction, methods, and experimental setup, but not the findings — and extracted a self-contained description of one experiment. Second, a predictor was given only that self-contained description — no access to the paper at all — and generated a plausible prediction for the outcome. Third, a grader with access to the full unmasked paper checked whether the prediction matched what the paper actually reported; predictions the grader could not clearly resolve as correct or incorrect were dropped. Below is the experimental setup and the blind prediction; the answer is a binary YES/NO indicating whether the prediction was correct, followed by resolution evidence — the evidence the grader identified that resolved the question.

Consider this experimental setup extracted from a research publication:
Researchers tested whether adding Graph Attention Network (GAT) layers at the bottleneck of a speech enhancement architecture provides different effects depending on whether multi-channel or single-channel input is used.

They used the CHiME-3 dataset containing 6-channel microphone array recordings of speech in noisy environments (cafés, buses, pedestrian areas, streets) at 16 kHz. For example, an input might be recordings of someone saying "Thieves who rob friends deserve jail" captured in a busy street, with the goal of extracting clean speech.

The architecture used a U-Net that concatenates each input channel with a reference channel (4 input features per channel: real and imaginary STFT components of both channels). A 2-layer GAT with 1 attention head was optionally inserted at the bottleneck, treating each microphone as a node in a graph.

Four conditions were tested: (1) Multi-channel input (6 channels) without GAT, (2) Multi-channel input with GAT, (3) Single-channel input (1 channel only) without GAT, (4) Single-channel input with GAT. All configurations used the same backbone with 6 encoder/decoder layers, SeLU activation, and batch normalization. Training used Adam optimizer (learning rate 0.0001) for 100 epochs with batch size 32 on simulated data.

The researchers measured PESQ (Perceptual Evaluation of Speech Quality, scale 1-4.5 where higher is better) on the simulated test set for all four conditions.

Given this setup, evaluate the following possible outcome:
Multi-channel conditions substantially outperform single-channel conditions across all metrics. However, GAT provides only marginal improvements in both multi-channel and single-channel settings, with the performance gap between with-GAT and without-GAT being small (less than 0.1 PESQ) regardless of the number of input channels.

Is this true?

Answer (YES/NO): NO